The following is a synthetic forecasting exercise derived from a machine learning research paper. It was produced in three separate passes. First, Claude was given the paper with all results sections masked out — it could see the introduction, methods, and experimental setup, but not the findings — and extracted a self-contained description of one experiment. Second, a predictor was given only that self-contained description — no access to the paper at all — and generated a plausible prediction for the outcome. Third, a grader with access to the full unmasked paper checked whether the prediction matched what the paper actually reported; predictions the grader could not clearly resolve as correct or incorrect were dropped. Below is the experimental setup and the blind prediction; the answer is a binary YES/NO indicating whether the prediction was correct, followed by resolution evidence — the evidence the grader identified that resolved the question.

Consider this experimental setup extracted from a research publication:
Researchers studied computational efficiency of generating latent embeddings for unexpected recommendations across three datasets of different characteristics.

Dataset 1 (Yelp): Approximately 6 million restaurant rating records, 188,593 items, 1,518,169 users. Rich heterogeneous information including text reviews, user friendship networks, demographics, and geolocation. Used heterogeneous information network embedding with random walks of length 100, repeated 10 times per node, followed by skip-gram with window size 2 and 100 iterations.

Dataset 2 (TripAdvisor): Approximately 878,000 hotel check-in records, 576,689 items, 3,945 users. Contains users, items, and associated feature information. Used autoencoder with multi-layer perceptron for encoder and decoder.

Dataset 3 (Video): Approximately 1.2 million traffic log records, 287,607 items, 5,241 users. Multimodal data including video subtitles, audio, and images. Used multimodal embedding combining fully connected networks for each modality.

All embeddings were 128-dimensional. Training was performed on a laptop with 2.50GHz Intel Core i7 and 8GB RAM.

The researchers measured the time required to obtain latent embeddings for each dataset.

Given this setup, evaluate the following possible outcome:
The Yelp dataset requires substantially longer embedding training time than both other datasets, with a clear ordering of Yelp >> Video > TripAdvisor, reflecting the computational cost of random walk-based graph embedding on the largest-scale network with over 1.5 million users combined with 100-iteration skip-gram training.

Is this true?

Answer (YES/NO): YES